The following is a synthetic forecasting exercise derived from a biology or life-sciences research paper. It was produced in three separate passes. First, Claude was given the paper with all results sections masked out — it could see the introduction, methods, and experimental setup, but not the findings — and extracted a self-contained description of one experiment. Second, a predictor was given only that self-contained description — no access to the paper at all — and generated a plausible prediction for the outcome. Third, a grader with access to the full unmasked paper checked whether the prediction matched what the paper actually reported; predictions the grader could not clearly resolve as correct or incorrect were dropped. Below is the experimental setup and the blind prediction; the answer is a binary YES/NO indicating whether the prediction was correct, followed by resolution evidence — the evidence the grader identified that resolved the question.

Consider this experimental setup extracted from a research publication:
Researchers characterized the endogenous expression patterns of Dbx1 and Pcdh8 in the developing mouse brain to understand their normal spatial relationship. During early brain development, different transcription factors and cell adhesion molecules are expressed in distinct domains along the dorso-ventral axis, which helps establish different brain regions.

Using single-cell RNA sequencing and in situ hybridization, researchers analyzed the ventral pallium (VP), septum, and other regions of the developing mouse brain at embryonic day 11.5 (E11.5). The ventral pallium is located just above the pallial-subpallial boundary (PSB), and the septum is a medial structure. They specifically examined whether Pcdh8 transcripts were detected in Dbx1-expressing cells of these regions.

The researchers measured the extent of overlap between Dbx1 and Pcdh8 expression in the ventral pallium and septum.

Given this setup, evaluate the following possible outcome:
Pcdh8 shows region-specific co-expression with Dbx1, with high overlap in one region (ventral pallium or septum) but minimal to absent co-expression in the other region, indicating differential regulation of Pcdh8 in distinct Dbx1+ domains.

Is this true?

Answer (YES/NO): YES